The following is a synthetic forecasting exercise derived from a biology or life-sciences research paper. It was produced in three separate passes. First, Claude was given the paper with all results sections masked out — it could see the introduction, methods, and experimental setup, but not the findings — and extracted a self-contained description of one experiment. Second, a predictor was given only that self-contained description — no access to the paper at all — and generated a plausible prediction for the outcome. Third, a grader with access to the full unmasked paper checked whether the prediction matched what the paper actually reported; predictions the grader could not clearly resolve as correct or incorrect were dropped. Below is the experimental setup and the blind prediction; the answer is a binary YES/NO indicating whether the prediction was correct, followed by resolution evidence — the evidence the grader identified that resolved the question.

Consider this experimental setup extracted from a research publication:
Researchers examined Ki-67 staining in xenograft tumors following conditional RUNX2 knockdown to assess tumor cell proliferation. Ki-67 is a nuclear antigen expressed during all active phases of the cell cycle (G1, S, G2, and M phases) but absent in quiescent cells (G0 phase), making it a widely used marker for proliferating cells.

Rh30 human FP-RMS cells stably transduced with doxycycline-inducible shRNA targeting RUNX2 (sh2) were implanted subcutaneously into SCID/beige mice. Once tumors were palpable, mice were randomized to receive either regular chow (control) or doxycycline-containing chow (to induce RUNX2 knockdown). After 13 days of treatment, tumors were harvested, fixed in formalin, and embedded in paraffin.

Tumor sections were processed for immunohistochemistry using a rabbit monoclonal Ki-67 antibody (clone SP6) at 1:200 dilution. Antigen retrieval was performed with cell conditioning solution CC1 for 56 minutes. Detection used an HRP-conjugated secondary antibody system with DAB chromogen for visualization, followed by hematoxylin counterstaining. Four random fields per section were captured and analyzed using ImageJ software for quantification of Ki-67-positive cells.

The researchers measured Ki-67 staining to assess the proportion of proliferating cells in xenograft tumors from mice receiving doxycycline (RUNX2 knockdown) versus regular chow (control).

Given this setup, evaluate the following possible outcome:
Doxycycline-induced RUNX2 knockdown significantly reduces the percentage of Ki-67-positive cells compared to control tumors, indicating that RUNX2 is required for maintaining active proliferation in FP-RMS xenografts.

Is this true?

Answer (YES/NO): NO